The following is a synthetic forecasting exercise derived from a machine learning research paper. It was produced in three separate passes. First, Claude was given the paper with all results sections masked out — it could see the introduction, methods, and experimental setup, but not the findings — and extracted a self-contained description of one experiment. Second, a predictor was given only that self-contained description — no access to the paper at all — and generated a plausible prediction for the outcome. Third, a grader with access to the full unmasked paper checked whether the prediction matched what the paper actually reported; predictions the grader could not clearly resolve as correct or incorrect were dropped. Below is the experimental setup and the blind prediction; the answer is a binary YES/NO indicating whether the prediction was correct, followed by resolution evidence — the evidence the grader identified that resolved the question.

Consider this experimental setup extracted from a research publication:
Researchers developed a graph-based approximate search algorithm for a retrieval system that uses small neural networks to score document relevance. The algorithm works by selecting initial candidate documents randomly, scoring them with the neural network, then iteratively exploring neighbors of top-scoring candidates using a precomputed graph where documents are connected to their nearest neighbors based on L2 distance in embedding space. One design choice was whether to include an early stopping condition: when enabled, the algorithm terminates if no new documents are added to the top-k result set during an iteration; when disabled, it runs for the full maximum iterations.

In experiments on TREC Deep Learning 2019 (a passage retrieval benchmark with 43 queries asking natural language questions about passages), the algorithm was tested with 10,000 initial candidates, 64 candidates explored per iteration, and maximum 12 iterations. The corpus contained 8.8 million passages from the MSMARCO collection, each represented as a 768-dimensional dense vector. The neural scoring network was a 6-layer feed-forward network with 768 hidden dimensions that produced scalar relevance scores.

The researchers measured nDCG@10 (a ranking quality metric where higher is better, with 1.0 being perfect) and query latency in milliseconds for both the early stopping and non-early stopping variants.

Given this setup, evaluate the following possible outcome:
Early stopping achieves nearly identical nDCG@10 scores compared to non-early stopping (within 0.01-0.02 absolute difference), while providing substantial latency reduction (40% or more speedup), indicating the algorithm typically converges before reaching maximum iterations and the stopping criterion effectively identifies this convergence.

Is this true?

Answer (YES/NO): NO